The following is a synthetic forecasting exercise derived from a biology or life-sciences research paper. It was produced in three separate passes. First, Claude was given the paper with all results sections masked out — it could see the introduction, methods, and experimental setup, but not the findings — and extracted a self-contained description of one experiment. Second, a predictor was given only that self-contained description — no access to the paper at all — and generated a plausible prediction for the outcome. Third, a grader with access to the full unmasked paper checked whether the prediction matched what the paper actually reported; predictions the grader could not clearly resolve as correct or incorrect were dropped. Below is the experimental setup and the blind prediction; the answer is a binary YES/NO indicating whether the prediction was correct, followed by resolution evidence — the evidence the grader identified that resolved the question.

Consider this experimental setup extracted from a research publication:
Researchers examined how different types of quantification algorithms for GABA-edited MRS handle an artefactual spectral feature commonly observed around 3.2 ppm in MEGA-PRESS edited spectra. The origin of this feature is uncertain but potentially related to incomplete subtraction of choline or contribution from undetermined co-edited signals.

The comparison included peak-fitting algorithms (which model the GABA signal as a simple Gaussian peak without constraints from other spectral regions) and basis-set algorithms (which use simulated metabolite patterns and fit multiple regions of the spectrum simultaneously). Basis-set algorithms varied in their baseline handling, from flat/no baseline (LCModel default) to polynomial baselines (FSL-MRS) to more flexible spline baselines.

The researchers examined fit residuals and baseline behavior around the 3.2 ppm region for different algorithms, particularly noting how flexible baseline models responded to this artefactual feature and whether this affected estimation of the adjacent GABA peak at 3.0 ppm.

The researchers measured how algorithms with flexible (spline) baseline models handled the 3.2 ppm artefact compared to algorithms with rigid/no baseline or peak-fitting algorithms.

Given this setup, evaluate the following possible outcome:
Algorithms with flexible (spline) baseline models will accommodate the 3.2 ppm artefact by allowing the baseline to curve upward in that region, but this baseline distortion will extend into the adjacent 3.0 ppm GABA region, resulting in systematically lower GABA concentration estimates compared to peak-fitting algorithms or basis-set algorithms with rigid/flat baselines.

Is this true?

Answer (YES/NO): YES